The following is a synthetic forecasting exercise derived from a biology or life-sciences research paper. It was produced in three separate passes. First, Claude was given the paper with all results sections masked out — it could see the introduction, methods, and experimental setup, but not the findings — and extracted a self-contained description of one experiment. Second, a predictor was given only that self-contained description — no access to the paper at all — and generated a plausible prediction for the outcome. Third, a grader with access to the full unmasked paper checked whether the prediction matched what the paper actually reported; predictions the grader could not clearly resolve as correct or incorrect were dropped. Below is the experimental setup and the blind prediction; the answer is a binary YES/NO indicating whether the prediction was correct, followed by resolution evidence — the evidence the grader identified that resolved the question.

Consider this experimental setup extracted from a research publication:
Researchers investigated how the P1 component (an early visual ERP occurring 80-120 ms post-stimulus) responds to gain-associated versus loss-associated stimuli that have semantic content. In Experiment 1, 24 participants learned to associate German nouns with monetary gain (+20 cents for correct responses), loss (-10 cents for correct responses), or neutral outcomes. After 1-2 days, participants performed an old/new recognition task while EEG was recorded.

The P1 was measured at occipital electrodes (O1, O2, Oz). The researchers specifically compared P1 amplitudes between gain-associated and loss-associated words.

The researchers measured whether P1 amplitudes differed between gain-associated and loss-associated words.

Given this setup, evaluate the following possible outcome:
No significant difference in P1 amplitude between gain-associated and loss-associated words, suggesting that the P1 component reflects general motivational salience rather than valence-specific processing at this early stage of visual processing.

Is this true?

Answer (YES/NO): YES